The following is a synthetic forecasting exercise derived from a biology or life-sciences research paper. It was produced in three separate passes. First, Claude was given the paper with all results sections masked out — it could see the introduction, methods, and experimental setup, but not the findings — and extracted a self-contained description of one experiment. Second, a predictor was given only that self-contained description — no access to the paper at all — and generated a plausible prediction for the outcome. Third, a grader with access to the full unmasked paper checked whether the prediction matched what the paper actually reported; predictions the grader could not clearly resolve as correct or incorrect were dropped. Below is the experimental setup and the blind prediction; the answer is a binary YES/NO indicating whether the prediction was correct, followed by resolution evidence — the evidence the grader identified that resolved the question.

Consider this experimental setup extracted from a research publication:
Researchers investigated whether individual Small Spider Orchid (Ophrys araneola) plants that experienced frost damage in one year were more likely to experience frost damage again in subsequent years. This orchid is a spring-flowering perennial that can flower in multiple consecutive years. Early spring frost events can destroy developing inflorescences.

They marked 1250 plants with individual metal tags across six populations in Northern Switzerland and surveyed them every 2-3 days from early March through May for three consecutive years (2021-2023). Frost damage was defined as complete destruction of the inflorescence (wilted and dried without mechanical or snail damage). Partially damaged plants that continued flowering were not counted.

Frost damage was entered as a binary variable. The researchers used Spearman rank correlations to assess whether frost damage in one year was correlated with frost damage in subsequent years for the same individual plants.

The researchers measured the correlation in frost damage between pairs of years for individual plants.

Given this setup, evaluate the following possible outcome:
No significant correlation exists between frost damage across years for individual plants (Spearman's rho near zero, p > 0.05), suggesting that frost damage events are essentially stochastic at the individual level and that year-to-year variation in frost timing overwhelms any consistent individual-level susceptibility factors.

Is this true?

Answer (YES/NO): NO